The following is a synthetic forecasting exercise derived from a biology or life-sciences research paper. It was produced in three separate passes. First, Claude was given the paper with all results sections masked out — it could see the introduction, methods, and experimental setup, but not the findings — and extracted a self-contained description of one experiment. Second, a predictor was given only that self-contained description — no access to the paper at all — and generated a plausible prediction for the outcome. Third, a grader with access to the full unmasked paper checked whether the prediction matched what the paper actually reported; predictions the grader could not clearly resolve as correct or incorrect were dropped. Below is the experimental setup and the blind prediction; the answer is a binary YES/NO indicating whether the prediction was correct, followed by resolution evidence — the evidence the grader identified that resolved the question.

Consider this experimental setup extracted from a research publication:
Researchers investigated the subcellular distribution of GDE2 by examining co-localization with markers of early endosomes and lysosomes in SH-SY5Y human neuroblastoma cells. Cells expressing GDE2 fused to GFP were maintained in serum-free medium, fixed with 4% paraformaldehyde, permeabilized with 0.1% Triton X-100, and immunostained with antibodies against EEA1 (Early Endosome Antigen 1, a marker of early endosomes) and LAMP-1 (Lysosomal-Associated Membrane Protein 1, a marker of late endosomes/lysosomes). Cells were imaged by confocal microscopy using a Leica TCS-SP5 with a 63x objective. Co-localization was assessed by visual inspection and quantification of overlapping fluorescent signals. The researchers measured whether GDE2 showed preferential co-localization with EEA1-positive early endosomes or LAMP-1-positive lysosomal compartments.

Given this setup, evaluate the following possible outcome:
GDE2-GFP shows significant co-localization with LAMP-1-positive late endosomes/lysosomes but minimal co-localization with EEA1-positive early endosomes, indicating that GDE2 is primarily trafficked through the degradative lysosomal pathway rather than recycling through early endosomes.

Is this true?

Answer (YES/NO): NO